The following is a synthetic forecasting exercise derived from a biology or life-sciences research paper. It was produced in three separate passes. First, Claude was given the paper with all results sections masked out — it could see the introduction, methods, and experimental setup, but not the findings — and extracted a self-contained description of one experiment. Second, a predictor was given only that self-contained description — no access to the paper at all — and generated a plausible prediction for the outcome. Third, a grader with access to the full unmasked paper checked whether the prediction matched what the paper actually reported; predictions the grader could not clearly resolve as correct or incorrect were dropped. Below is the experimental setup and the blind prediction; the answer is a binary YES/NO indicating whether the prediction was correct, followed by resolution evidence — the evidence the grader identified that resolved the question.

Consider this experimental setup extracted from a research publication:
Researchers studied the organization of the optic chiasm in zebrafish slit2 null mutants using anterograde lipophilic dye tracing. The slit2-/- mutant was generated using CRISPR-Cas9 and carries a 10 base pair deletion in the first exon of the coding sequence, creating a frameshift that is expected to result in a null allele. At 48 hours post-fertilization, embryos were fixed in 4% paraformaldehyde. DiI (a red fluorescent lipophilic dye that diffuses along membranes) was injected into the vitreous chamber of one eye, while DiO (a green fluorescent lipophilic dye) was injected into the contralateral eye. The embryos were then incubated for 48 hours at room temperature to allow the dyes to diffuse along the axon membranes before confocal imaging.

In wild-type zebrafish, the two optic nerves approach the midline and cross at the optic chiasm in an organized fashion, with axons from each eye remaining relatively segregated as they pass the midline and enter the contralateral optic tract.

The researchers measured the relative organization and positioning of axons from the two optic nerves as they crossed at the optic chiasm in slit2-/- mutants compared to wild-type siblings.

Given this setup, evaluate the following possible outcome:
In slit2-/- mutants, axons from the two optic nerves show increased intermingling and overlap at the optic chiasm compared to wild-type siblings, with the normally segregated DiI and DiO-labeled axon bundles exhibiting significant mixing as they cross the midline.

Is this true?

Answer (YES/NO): NO